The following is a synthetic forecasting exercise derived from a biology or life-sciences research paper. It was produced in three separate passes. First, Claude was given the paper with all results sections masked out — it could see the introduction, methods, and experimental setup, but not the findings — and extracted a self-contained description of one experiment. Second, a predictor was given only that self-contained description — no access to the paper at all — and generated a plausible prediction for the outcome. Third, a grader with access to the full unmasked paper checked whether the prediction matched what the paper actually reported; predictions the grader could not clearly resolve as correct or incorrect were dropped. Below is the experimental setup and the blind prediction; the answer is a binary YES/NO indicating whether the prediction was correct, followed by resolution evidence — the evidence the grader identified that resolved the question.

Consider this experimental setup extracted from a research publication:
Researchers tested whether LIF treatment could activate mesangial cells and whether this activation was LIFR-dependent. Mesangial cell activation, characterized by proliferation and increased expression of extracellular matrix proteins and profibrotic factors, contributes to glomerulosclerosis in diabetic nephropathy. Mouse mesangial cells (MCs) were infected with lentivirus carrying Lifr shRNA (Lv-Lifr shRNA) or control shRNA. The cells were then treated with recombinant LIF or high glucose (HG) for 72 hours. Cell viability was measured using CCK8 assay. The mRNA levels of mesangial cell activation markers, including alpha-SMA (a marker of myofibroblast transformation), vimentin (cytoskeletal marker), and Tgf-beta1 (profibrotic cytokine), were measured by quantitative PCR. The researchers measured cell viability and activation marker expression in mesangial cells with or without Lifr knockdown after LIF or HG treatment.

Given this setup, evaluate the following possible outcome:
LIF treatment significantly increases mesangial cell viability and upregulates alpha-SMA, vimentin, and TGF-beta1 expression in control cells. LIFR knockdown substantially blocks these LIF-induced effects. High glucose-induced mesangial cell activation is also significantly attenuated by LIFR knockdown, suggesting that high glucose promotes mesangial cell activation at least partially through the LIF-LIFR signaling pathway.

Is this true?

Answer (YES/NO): YES